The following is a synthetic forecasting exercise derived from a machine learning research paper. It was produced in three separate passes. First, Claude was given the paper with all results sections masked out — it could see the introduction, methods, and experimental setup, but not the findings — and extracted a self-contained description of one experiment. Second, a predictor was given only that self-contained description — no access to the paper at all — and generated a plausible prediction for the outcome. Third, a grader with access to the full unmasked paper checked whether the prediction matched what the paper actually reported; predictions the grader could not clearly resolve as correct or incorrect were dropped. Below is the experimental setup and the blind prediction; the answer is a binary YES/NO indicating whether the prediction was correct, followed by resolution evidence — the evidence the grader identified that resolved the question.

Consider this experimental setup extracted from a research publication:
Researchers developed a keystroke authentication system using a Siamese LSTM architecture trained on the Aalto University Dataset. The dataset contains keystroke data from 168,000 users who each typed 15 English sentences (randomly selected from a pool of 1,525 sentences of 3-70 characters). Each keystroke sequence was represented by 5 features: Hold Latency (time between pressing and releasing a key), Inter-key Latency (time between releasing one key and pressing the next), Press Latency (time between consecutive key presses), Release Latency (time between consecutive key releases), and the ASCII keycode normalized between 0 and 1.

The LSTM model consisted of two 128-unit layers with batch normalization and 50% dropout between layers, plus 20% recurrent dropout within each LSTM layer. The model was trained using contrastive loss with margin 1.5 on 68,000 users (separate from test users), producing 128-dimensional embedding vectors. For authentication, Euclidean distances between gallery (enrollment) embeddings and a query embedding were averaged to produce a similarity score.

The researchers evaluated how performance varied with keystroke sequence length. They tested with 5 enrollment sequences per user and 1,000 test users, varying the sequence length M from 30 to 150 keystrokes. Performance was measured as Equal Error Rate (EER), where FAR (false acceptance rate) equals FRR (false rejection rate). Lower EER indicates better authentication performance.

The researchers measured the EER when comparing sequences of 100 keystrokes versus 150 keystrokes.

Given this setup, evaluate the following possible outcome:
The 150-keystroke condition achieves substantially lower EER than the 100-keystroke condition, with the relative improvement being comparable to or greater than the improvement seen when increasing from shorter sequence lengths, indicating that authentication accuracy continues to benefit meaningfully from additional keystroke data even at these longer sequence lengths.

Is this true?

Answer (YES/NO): NO